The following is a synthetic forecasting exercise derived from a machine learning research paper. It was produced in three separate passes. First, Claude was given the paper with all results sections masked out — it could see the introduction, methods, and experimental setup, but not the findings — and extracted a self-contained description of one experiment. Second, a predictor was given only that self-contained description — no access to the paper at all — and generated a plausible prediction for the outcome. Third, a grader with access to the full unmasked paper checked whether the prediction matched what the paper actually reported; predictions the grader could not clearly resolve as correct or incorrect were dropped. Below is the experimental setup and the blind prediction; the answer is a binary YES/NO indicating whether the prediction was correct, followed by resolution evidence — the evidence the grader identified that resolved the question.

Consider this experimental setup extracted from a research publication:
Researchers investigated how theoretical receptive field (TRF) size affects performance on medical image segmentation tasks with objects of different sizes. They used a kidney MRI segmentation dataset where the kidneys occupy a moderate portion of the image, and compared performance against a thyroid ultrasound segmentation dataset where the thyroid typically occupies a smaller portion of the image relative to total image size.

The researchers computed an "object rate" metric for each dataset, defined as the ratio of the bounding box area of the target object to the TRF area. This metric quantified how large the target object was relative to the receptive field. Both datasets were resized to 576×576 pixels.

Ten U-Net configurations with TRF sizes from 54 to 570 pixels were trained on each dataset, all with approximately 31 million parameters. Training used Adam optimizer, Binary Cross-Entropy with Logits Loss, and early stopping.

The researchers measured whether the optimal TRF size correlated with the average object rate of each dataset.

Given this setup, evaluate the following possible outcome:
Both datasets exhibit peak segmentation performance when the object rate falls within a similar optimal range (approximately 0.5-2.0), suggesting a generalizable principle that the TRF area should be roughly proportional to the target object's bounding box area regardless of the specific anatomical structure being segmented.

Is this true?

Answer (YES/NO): NO